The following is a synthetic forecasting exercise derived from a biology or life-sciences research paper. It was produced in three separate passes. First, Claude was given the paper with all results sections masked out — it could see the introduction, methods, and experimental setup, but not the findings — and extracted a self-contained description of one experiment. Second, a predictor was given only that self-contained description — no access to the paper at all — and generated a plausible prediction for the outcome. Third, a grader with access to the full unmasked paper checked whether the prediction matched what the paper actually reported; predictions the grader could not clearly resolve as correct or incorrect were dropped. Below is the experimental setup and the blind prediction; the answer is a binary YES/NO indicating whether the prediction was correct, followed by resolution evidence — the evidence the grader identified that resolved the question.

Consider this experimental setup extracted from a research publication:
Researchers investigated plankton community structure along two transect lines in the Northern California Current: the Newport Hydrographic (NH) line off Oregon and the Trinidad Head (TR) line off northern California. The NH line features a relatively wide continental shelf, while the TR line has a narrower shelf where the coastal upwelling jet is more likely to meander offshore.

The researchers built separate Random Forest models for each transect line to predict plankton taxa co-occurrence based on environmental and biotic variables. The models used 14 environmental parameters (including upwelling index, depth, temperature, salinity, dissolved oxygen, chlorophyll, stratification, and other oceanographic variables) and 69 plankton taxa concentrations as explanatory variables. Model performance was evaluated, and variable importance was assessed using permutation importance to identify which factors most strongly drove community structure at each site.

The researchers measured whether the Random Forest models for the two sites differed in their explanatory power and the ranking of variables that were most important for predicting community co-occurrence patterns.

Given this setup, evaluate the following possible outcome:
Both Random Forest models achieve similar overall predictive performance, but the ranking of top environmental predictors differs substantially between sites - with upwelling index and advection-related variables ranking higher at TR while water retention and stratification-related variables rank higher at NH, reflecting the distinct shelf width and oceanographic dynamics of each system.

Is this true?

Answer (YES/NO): NO